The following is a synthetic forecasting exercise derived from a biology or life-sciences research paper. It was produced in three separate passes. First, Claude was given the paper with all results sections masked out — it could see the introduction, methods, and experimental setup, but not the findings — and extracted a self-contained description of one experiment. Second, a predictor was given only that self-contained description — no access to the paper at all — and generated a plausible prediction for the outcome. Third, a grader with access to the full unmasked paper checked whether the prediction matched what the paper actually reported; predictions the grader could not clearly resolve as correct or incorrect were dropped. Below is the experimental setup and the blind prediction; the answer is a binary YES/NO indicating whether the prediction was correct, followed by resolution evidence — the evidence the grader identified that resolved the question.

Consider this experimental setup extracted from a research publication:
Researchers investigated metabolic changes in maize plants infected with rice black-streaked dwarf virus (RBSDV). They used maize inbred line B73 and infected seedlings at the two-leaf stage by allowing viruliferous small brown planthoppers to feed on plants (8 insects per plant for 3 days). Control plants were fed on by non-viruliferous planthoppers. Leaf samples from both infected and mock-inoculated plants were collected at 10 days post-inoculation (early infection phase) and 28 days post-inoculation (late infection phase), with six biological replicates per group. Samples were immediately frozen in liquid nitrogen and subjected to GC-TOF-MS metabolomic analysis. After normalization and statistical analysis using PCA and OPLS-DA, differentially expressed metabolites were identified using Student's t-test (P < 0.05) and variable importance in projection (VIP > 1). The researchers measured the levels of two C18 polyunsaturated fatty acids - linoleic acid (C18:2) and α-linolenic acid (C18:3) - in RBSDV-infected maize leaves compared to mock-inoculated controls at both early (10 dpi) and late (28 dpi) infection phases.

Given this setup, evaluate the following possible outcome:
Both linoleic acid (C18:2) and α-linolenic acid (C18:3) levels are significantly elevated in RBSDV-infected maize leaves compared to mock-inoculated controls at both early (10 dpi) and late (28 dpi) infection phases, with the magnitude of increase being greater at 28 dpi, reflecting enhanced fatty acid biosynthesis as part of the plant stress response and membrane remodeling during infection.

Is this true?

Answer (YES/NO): NO